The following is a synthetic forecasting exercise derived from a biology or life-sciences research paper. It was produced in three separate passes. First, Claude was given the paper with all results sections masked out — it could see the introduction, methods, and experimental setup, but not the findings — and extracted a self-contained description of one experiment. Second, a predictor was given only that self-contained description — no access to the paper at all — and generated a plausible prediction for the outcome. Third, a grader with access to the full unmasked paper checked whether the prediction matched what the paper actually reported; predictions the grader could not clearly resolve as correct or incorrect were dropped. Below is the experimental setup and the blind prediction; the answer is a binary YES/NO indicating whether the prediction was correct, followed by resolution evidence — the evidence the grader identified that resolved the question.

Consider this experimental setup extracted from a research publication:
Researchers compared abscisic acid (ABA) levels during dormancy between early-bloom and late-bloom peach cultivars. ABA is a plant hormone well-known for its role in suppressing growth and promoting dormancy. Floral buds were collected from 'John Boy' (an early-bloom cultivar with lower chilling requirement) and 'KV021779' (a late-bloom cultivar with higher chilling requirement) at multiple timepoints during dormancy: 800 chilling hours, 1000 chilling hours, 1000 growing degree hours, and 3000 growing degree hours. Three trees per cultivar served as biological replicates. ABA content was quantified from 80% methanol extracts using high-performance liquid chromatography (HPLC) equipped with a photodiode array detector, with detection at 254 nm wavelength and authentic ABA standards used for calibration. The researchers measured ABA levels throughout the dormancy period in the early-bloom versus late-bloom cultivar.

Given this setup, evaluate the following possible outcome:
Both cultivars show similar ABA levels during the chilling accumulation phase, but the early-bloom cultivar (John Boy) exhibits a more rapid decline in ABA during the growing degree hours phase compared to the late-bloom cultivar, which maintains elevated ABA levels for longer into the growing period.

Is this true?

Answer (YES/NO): NO